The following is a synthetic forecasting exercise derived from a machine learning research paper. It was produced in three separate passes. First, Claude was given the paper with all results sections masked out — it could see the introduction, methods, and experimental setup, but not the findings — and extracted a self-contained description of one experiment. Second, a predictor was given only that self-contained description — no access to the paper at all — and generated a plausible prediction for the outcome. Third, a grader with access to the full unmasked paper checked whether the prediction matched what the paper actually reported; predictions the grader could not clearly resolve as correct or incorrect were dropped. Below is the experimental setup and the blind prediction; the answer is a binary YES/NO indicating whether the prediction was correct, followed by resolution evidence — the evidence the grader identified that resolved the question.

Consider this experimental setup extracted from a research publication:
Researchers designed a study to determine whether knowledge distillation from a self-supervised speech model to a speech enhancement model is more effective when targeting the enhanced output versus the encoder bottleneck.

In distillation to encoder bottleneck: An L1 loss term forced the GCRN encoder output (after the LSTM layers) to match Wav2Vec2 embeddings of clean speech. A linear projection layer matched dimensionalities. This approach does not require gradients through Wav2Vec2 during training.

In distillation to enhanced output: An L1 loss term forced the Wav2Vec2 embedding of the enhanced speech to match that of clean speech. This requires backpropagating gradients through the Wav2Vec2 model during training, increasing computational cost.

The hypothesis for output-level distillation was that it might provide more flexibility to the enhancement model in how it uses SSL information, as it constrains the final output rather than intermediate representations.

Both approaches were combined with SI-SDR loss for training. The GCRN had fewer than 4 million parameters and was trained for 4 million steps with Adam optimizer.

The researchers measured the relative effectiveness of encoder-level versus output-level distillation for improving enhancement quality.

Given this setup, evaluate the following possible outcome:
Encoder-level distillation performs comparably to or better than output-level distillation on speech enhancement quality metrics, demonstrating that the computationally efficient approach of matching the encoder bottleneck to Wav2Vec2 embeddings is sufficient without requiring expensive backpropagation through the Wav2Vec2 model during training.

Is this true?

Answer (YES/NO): NO